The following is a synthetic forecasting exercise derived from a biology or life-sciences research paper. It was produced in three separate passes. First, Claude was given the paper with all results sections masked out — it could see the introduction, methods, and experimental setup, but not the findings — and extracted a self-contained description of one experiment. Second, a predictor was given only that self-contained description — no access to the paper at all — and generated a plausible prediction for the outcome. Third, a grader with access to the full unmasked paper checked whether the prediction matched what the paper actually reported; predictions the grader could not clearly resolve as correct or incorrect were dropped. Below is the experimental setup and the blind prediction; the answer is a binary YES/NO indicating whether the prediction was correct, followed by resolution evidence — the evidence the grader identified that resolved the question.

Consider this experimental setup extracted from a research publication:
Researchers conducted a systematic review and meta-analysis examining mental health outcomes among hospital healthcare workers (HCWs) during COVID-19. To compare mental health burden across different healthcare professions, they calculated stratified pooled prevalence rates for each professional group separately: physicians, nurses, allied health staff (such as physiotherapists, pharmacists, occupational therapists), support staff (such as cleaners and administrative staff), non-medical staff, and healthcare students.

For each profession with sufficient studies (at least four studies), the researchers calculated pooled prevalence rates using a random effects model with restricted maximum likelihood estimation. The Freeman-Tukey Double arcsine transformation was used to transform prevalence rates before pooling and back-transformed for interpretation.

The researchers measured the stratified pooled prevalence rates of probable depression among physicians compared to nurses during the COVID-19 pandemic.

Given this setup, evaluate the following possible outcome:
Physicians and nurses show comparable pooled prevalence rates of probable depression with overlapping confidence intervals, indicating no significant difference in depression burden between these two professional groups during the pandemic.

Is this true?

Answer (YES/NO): YES